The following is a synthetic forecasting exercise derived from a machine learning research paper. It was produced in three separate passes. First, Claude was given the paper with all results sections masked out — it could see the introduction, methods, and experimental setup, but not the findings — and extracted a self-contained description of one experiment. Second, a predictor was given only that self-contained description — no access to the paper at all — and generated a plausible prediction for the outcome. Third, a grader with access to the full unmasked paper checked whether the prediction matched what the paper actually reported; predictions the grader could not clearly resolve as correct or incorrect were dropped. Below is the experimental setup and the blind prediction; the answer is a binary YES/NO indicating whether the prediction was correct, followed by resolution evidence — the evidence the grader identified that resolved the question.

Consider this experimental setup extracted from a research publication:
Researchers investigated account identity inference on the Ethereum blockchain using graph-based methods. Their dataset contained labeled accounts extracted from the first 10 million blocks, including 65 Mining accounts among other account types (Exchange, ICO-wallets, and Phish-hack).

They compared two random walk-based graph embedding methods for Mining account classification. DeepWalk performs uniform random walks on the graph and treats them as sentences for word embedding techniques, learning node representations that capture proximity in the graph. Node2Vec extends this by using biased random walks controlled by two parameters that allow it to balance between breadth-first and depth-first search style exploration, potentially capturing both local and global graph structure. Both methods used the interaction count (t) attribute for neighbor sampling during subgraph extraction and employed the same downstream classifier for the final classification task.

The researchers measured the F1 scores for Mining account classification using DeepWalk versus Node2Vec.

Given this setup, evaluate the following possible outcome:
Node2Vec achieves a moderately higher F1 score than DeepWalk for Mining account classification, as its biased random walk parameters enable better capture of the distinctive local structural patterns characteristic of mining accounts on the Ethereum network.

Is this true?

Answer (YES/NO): NO